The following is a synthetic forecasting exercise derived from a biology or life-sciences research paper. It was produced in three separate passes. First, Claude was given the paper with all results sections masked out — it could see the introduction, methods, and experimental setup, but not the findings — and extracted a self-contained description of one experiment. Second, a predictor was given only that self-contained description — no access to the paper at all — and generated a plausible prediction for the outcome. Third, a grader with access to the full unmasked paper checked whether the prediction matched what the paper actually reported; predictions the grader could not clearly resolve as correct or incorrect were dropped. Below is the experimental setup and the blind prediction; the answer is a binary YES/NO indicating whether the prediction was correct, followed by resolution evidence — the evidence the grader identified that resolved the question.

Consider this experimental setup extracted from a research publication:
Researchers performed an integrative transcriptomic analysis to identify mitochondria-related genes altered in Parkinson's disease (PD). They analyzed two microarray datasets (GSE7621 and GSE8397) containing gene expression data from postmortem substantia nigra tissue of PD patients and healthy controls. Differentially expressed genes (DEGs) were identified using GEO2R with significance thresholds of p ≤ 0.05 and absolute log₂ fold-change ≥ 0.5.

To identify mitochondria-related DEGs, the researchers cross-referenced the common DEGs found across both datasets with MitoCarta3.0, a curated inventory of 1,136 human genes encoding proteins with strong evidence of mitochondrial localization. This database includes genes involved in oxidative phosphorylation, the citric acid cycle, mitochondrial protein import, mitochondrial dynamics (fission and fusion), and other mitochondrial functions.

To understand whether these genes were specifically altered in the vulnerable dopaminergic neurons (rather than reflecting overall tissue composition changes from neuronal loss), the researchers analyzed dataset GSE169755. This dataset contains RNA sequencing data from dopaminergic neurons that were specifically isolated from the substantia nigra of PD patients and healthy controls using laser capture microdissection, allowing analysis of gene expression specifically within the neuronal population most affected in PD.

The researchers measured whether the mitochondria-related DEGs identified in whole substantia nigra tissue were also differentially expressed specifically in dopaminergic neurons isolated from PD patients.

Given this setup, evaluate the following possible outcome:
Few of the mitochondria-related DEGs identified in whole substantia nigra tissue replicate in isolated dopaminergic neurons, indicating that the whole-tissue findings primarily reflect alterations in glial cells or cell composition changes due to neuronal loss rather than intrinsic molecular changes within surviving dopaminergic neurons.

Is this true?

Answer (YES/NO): NO